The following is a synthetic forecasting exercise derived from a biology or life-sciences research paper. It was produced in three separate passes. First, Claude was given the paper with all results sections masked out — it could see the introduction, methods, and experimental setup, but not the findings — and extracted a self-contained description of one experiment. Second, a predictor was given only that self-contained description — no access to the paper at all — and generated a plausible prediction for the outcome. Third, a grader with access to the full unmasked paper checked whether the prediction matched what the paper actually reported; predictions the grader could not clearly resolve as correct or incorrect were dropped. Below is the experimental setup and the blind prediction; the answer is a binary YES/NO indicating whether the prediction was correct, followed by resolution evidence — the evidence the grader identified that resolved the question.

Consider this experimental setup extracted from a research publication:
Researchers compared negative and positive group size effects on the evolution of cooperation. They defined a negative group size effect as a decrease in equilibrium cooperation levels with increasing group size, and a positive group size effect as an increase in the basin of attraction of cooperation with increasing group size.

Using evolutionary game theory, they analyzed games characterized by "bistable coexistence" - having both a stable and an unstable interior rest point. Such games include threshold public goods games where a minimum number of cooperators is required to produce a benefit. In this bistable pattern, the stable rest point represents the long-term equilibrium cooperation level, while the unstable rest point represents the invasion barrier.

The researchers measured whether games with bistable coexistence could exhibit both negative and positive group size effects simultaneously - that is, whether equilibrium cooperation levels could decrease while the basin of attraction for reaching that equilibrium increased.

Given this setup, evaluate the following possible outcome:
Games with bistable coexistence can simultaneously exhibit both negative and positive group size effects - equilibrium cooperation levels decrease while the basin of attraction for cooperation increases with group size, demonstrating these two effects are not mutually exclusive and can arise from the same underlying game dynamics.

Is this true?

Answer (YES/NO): YES